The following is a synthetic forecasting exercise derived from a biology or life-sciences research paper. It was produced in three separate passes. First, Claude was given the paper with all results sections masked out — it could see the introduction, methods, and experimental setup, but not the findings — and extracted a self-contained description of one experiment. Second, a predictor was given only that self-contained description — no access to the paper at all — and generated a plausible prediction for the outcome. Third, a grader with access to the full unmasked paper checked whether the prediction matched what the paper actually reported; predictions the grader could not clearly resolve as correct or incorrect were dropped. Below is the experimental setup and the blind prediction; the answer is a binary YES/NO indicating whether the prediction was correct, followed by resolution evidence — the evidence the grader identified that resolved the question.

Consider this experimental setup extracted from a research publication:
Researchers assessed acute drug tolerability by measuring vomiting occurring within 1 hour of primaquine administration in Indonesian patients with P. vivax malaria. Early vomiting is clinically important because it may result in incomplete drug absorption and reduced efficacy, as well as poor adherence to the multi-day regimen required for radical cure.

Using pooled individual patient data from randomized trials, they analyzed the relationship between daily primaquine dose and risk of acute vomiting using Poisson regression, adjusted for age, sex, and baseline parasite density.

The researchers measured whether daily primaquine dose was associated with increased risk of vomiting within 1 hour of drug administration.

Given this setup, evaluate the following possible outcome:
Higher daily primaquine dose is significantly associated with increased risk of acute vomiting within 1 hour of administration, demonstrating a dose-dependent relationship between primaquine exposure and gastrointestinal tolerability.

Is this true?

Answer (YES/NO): NO